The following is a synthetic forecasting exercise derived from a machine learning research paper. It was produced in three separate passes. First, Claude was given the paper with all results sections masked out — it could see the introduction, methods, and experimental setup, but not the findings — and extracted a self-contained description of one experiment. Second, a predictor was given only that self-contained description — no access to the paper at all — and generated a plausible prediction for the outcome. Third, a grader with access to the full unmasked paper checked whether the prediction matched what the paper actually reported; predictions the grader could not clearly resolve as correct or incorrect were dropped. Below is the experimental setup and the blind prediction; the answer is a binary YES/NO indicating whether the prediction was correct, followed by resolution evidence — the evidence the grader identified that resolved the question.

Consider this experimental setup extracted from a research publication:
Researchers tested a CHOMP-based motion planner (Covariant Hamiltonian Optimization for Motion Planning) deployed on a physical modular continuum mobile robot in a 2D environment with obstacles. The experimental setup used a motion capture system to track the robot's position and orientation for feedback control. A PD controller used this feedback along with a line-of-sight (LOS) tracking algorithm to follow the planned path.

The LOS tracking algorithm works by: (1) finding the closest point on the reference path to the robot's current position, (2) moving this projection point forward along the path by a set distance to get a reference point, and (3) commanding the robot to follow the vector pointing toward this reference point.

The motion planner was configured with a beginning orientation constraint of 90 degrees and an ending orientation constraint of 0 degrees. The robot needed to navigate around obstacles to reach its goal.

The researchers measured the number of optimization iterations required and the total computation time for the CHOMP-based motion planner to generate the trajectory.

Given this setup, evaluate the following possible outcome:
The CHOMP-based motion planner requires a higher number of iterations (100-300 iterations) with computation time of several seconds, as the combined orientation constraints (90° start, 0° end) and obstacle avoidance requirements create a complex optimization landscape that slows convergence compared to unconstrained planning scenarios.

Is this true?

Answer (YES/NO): NO